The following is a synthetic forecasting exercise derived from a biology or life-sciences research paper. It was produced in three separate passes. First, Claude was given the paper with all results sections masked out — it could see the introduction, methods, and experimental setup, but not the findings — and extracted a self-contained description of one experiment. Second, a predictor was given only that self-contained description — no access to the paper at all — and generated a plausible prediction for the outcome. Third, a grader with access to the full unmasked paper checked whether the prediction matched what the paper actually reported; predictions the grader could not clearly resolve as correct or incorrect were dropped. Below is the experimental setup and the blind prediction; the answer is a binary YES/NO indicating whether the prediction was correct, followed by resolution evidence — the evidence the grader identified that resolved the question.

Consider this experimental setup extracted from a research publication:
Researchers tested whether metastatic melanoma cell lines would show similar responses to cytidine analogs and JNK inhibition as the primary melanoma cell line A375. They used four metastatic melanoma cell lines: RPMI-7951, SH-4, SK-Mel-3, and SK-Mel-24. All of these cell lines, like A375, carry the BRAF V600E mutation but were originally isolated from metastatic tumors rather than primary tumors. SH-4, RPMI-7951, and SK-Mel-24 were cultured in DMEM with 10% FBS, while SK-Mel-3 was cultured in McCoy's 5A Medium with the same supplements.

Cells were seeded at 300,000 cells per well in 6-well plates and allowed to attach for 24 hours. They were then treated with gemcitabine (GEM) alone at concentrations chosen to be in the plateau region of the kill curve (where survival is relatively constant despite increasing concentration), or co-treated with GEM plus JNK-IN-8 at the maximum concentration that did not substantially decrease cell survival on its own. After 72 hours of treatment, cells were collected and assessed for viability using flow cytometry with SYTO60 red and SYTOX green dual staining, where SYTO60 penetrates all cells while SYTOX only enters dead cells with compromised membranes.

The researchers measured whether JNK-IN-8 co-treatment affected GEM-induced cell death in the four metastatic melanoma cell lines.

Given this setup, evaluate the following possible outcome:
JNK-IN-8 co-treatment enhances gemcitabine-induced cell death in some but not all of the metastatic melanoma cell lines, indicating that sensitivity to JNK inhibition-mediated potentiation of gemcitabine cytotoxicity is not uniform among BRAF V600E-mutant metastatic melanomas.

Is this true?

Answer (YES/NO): NO